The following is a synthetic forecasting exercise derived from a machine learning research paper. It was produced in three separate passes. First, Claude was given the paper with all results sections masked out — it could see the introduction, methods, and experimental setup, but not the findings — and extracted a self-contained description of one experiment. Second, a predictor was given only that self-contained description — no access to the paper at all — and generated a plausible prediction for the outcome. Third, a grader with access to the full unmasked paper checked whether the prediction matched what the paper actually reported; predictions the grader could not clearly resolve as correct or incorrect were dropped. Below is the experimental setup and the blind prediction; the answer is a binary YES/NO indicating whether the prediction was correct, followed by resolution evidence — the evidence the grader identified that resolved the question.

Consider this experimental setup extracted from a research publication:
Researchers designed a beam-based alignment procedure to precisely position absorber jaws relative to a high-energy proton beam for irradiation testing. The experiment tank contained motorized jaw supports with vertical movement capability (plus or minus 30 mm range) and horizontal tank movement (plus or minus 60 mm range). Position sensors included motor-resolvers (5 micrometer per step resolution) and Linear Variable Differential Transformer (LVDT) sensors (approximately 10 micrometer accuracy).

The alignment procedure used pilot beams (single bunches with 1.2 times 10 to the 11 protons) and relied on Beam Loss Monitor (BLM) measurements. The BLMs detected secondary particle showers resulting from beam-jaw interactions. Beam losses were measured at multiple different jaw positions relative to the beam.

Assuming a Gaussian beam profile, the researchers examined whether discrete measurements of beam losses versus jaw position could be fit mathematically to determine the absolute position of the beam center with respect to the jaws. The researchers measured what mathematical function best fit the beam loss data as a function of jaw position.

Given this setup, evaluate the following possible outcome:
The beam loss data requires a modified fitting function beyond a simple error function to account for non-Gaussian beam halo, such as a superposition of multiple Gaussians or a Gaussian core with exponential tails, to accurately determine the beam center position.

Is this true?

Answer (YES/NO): NO